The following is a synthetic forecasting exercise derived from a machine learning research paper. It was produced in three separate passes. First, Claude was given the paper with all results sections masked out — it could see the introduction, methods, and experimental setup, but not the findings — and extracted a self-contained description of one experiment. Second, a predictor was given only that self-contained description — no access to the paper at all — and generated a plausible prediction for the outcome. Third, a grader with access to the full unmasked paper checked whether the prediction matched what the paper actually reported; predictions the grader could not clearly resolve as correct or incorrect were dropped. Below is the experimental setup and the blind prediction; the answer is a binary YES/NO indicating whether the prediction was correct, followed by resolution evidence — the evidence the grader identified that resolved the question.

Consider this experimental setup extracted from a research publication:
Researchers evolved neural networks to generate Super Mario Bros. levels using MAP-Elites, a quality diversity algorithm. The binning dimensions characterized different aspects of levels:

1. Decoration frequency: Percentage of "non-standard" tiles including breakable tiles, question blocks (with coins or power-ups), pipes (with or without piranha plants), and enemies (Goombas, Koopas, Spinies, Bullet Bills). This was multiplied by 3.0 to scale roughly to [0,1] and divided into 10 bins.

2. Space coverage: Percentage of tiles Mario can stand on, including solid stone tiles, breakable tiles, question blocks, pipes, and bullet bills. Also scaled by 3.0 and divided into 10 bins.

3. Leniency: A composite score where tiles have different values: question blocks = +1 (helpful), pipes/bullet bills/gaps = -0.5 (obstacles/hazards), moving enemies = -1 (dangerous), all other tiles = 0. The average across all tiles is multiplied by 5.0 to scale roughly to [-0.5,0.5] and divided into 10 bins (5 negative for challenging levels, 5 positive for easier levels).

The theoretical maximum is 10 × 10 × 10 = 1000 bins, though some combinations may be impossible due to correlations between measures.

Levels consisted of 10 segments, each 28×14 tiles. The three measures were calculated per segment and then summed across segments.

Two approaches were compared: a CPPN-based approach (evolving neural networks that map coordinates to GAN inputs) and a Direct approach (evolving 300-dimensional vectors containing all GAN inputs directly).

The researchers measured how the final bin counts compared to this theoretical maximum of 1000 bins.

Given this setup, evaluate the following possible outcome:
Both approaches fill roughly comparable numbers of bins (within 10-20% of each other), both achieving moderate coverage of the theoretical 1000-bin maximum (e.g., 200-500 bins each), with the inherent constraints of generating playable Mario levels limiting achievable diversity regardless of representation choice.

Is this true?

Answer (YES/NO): NO